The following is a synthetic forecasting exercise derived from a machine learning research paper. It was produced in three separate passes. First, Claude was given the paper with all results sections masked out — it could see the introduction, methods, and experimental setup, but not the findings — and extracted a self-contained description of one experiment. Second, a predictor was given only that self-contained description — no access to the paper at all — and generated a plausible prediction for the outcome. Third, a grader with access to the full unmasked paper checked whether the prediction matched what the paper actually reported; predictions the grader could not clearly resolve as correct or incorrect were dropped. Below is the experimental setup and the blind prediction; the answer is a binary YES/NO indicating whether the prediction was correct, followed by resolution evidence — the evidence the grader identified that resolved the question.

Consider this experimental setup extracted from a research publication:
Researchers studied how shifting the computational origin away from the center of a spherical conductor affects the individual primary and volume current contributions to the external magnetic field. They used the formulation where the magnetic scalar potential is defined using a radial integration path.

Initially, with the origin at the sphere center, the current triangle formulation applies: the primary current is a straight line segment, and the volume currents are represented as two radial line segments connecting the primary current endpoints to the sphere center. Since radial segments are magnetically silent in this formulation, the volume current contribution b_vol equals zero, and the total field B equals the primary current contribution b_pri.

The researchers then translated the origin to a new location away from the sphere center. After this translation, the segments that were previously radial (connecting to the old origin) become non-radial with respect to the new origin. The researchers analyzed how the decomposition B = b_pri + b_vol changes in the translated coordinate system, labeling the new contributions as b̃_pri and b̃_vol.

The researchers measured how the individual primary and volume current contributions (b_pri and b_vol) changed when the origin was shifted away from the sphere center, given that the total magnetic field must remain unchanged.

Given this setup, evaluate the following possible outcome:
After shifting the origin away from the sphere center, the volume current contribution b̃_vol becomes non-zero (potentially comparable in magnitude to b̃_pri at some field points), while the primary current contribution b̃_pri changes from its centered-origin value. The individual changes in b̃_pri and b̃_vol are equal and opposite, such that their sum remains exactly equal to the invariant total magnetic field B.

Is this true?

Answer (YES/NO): YES